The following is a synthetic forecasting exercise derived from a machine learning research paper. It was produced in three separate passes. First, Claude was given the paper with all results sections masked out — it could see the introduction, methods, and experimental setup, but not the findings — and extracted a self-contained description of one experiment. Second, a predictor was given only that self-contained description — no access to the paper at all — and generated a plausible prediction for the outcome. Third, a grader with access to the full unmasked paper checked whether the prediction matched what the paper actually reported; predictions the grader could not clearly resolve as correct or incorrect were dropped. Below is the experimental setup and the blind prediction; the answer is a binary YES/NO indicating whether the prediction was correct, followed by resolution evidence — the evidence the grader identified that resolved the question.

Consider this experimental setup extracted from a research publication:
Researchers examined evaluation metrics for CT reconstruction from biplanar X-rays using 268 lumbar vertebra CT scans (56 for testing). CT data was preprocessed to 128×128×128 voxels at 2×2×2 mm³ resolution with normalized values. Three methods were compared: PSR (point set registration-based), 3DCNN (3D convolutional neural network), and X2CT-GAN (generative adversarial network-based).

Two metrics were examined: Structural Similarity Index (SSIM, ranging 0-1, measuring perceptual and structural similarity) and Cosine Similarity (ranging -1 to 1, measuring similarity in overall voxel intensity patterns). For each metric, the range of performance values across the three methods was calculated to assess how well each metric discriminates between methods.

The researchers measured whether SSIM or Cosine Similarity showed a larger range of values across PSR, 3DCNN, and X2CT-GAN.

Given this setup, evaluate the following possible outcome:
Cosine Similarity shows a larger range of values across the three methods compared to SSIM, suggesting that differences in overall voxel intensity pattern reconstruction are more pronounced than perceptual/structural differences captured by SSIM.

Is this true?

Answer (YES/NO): NO